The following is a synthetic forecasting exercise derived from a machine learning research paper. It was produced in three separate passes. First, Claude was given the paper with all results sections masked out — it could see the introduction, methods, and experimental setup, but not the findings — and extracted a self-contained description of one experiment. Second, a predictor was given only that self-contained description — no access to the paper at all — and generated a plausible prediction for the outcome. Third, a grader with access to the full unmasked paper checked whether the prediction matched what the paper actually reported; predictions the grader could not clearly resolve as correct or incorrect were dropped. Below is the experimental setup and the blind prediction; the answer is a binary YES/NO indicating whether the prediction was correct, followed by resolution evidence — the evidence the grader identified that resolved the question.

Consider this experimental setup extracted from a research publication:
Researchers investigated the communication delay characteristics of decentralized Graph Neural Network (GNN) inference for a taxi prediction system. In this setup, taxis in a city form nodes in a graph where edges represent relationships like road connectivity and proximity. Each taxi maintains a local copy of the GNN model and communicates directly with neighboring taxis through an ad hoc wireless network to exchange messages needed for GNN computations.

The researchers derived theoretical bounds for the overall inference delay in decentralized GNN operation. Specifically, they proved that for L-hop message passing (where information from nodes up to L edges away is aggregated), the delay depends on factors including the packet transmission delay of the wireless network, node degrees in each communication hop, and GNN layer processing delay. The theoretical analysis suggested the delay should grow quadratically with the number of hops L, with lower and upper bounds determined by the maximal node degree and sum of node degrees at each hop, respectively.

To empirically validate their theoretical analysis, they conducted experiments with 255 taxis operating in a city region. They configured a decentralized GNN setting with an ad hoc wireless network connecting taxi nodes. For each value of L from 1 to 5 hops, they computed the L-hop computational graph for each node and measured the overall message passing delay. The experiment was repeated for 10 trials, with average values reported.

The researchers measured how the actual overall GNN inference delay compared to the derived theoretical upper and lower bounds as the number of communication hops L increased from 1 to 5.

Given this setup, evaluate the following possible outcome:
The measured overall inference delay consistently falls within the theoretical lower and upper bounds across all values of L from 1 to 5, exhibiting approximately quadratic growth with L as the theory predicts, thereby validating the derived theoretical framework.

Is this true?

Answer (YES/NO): YES